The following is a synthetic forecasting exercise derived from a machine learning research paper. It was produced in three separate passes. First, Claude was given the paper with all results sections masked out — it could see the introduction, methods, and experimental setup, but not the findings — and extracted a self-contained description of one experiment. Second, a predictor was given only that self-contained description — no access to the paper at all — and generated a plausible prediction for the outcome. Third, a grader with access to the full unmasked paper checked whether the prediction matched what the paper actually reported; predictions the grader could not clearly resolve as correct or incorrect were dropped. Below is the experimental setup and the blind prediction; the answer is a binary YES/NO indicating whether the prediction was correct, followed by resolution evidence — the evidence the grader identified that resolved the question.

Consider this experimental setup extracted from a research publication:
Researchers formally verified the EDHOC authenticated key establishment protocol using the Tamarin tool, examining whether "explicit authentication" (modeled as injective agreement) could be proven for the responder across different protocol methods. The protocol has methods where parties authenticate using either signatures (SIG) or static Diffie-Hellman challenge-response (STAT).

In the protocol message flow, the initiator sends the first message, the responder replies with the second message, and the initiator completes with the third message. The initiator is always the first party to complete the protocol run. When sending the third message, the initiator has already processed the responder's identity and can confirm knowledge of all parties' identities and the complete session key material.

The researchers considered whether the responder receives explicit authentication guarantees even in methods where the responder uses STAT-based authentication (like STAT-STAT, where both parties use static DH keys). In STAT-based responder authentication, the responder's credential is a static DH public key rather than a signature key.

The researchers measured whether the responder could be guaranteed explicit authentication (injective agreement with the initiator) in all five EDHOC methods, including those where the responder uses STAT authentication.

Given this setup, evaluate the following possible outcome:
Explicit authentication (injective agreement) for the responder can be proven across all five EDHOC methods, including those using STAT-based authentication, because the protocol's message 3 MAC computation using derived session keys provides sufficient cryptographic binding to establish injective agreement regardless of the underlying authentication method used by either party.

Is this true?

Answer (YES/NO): YES